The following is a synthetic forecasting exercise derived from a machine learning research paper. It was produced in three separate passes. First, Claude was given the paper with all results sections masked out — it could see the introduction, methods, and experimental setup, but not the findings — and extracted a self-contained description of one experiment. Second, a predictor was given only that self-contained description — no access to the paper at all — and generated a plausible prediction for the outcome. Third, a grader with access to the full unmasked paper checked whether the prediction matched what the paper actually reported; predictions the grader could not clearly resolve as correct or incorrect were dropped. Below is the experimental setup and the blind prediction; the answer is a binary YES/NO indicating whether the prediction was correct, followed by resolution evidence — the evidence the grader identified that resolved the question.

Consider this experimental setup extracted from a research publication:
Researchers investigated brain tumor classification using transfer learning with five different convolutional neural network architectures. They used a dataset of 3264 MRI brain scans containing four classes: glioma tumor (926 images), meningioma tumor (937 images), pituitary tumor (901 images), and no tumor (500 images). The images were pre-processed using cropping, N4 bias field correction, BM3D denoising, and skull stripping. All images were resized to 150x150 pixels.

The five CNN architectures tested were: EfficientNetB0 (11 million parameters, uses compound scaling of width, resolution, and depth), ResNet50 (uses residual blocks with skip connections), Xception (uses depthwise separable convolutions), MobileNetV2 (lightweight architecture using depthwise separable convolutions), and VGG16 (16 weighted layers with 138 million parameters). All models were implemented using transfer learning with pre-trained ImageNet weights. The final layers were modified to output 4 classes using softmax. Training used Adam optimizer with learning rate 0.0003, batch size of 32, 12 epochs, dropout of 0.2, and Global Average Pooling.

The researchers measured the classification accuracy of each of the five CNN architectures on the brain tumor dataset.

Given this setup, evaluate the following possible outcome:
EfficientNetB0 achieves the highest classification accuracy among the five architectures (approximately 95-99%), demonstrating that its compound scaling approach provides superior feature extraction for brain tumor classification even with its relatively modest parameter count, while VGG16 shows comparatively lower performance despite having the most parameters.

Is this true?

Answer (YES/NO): YES